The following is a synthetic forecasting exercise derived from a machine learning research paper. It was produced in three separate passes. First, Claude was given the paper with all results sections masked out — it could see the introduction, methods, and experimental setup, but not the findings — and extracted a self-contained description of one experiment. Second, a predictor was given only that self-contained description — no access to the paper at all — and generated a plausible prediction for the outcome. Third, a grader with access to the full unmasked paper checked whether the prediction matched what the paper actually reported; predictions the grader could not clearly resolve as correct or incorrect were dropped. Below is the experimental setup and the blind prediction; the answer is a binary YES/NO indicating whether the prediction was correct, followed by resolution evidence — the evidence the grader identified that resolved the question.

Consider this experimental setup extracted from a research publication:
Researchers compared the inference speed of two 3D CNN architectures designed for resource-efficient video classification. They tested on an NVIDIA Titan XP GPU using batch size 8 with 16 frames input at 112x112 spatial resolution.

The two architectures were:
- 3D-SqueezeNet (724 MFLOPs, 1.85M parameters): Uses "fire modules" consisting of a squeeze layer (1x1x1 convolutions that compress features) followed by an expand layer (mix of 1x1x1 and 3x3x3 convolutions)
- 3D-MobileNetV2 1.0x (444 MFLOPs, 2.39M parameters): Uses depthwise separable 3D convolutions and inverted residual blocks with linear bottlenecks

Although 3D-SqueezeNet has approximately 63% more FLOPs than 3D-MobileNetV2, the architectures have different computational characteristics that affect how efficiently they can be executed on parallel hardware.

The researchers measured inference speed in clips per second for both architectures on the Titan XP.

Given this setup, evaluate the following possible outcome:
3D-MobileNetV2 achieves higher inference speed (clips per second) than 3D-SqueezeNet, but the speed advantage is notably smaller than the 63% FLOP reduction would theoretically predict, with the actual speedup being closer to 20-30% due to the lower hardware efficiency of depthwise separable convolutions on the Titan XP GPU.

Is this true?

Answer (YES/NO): NO